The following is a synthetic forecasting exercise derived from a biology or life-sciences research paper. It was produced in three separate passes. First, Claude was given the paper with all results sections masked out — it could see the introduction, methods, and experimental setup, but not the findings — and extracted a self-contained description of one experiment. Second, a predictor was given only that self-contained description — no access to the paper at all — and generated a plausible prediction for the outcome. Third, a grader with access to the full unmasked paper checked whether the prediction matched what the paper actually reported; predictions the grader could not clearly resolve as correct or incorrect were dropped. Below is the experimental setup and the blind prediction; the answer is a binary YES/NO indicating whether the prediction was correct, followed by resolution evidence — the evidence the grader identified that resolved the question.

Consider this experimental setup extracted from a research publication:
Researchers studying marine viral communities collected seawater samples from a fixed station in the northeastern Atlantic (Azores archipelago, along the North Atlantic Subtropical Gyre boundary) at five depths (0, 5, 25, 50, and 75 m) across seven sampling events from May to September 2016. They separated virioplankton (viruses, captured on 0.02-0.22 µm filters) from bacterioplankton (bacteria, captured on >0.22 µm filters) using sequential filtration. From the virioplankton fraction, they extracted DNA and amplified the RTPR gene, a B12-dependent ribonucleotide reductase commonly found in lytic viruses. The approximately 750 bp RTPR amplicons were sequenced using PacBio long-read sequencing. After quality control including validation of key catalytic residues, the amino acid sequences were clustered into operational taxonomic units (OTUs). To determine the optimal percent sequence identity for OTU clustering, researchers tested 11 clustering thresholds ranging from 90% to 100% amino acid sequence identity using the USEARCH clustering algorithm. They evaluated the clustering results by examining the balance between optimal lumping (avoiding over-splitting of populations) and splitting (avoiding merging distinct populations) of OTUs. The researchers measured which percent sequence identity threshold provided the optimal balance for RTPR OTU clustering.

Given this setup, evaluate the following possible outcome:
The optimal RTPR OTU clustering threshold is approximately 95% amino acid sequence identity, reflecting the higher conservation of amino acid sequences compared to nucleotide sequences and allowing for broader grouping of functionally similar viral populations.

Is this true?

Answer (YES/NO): NO